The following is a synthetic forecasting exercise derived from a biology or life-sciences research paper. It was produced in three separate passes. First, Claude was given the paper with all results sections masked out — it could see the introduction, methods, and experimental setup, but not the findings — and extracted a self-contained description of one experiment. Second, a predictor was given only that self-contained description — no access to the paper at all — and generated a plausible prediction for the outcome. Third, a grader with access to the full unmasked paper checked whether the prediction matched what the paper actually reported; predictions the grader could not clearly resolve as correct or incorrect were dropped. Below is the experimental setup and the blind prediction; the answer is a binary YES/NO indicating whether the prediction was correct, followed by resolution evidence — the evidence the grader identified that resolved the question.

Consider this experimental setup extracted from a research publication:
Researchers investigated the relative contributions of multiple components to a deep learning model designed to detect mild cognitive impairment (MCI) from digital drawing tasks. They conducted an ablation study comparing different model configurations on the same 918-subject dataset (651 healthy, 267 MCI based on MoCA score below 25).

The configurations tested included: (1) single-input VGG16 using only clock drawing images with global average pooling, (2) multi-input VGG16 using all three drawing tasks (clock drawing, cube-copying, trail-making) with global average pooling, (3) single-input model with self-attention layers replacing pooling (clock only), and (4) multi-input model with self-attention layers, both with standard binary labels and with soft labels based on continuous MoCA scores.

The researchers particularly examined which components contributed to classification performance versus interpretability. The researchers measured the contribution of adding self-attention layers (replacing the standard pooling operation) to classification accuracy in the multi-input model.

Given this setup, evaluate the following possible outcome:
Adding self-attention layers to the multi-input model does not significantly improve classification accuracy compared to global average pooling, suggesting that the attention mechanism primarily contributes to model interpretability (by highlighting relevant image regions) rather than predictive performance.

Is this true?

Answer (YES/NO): YES